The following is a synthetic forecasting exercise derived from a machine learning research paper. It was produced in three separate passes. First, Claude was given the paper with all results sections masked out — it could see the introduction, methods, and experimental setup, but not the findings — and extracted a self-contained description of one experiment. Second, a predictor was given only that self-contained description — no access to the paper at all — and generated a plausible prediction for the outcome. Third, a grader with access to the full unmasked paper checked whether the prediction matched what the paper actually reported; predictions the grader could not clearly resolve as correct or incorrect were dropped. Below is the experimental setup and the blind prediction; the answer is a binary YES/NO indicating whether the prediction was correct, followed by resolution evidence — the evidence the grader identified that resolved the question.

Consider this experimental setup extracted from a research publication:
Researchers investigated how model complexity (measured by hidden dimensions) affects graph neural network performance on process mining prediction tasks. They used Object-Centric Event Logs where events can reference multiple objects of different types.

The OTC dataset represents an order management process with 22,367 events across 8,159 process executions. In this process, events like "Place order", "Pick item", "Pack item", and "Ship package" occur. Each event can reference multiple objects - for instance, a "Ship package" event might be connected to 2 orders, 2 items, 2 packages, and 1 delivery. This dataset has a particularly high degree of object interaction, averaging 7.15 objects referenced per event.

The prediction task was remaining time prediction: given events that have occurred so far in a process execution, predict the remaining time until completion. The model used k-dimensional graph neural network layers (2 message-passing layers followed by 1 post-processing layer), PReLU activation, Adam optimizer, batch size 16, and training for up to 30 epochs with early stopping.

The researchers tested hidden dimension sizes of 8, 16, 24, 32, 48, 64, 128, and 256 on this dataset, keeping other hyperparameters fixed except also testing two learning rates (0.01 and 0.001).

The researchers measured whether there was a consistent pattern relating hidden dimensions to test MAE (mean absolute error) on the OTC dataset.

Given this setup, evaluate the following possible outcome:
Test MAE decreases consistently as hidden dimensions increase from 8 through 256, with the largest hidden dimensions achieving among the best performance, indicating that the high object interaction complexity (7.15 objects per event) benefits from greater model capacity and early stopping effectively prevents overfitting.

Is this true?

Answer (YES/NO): NO